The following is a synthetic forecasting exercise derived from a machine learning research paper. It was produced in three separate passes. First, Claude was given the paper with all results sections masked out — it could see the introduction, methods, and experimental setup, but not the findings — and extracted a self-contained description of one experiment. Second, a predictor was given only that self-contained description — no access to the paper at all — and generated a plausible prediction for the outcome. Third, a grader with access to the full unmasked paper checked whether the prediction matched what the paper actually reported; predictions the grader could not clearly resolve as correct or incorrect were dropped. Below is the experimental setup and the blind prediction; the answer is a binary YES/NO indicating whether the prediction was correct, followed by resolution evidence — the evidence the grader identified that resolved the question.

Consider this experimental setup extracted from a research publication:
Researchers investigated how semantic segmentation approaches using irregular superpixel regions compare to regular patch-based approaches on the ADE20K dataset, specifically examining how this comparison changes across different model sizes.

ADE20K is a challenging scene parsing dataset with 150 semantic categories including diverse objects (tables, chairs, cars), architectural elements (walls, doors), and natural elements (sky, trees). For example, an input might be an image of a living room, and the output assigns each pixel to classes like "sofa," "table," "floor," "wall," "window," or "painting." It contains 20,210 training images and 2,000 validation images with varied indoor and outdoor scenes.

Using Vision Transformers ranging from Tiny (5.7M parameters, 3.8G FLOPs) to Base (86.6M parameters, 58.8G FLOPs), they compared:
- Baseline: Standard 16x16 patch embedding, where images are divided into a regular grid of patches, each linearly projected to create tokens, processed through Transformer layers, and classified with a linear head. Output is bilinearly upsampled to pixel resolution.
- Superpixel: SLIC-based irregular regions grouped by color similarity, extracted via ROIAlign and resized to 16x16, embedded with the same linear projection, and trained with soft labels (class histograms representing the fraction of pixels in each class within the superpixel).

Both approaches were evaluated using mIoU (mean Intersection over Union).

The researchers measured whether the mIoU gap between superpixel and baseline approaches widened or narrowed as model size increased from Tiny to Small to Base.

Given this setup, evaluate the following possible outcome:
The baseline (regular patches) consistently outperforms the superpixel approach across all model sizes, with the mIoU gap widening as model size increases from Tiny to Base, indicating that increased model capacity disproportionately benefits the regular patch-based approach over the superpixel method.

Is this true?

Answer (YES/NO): NO